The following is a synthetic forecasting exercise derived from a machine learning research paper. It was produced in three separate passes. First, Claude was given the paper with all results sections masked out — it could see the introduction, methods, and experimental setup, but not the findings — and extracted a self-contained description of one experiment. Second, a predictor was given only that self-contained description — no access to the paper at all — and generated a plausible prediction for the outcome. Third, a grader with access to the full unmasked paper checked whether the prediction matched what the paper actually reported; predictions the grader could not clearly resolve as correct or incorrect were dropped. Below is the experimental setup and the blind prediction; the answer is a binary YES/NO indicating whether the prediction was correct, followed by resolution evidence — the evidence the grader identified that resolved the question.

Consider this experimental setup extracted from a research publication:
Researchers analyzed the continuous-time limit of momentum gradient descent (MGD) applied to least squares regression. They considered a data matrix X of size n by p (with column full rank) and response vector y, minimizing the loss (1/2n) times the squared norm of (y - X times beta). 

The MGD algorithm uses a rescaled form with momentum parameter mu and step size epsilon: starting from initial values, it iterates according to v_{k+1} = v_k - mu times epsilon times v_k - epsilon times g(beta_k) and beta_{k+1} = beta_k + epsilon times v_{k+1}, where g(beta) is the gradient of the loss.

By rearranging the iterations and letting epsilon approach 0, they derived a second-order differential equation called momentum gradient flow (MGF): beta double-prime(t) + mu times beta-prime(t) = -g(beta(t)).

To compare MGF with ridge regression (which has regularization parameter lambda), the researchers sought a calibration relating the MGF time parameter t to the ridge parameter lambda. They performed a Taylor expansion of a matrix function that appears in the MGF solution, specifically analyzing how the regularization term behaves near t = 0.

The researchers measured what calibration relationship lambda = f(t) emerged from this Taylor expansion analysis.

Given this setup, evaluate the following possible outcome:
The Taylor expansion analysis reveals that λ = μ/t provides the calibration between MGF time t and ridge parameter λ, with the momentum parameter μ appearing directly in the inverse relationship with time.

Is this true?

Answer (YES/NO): NO